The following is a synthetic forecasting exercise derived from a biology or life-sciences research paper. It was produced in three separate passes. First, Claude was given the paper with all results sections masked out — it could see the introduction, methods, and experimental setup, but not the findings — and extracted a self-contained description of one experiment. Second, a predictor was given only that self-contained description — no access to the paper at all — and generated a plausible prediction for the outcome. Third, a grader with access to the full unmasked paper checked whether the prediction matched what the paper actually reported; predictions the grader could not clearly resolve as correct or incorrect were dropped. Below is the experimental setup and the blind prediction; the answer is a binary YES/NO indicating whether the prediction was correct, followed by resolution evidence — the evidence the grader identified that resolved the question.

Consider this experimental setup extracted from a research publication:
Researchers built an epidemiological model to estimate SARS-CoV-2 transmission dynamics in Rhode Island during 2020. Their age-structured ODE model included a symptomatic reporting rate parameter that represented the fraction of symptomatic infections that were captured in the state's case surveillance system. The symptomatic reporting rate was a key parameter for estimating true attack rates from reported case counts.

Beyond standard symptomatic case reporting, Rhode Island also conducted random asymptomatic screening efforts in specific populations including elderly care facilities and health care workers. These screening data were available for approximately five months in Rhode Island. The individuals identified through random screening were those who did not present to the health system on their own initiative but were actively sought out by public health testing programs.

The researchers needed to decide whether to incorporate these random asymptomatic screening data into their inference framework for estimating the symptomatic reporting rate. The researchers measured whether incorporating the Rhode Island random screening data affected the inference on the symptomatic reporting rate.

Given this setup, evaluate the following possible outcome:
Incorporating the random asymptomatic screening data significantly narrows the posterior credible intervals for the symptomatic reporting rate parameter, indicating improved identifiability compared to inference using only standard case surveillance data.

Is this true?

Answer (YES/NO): NO